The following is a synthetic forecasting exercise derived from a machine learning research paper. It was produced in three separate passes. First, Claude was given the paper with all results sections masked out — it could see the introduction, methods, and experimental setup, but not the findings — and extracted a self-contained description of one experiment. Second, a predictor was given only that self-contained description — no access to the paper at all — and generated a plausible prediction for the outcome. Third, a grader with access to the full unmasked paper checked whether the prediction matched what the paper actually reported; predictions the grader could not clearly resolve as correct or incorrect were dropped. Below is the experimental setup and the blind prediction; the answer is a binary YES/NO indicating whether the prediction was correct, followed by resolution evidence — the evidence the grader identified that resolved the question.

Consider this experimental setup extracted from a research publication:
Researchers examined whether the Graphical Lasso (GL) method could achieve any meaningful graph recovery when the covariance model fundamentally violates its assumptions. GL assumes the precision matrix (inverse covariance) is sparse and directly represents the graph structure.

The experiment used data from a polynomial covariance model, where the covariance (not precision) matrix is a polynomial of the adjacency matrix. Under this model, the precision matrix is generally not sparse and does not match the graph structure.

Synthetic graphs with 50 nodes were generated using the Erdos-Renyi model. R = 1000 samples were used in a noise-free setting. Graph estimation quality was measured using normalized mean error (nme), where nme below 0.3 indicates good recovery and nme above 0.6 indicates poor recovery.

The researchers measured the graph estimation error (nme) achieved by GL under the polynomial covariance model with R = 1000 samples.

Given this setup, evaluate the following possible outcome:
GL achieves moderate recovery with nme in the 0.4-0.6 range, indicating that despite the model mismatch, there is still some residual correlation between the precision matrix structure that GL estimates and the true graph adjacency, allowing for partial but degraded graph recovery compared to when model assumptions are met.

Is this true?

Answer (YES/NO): NO